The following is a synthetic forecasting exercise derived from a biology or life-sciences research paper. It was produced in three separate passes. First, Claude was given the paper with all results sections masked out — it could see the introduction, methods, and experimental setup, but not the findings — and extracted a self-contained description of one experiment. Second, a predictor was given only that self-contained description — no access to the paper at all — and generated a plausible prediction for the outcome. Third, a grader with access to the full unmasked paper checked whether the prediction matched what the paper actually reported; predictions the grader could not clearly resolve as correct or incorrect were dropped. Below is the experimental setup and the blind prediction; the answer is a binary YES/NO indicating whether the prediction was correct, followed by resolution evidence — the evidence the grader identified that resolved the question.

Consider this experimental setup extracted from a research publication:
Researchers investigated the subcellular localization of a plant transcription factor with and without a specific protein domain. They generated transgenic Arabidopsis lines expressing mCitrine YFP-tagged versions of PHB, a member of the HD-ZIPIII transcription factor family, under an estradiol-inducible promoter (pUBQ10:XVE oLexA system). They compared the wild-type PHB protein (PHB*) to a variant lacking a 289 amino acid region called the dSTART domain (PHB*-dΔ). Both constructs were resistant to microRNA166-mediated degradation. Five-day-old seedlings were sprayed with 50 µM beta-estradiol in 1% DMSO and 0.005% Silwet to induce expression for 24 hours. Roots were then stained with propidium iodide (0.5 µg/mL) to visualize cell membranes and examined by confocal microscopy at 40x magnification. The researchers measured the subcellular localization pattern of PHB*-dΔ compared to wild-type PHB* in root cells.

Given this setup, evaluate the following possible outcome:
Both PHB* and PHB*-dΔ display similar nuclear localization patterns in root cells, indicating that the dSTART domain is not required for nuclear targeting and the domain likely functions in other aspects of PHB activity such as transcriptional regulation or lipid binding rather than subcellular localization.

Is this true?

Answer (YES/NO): NO